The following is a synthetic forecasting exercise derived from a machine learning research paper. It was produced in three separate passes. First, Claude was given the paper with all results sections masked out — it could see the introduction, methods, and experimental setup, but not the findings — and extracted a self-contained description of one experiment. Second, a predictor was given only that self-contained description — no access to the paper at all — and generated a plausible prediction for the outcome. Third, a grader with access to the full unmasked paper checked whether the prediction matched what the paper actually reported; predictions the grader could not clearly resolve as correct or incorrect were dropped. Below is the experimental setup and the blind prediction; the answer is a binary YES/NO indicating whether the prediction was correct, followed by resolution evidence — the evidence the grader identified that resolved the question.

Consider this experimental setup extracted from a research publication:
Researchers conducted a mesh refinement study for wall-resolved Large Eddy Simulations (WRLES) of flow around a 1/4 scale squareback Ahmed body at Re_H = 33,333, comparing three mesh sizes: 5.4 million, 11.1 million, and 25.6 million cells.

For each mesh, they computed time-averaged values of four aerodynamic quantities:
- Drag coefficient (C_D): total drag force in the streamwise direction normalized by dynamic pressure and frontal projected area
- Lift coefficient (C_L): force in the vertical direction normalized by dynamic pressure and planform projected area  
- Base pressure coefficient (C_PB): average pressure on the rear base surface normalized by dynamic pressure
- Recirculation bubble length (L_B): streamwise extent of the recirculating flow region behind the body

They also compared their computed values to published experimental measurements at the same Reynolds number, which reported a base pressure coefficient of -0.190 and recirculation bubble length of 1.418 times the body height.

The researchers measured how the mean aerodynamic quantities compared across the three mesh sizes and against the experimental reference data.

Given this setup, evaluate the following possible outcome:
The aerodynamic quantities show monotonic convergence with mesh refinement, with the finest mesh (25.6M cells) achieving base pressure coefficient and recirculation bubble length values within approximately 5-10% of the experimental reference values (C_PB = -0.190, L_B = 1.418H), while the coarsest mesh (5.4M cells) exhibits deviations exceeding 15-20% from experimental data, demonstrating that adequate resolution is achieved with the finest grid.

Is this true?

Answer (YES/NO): NO